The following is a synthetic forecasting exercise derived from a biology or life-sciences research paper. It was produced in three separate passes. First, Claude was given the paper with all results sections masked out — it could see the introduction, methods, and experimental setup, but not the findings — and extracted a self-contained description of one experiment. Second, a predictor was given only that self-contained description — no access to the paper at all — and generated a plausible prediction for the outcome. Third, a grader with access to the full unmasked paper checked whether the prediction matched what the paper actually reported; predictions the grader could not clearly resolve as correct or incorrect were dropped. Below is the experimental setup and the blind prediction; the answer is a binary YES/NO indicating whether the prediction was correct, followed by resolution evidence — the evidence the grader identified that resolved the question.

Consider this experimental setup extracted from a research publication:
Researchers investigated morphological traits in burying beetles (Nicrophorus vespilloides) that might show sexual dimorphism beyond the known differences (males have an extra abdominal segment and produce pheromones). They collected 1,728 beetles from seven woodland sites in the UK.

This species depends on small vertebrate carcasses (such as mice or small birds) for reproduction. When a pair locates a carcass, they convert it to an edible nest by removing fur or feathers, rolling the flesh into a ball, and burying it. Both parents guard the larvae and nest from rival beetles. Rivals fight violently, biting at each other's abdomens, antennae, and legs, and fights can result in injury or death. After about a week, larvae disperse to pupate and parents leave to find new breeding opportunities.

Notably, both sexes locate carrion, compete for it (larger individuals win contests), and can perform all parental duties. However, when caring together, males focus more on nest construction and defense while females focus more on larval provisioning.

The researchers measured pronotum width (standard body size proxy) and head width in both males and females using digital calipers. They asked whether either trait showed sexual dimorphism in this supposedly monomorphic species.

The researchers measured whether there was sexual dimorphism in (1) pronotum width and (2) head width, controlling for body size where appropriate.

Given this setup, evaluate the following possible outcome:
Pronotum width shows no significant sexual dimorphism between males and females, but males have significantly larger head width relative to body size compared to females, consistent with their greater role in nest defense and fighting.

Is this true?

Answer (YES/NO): YES